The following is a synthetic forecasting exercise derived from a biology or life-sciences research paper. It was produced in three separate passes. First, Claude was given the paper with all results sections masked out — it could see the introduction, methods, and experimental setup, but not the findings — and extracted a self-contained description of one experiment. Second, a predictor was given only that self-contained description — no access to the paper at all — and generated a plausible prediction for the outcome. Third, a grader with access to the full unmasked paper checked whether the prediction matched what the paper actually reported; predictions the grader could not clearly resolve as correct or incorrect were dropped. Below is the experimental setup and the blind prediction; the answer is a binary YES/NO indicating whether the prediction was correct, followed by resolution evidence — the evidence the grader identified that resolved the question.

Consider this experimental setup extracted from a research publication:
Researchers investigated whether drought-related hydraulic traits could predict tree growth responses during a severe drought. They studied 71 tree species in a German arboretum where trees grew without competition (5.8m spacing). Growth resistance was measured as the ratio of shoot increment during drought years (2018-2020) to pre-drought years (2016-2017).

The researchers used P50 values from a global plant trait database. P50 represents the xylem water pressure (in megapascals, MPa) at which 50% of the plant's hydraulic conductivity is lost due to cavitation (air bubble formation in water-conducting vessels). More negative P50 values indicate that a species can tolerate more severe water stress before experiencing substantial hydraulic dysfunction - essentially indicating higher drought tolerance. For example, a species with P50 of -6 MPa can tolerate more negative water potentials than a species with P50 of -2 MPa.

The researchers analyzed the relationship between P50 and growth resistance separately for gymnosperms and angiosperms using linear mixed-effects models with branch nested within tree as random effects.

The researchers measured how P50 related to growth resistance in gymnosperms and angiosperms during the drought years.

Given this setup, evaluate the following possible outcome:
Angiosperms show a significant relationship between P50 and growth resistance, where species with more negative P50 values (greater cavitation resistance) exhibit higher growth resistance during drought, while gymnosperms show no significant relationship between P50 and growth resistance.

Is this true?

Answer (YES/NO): NO